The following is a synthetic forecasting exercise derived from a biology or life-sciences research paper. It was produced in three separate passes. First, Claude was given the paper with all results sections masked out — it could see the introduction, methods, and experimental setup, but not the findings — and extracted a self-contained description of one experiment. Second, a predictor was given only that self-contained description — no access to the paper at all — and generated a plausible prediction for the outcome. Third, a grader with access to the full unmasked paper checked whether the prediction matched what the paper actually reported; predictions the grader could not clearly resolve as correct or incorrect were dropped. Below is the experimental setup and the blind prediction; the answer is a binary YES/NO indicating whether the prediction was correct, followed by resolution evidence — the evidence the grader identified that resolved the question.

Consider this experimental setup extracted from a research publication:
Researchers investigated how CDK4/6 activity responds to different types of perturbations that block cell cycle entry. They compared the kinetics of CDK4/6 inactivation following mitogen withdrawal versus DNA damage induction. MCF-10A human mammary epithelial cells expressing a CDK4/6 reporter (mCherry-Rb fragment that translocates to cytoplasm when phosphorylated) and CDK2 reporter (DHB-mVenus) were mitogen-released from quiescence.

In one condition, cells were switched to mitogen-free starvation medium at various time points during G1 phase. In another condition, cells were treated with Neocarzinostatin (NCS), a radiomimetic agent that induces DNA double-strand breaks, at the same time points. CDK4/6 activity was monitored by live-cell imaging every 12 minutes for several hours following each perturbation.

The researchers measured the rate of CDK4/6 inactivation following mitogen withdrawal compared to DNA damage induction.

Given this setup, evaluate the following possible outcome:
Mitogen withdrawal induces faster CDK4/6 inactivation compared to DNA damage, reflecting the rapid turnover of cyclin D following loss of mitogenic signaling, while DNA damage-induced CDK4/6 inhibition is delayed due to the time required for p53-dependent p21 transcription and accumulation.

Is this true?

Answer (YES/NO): NO